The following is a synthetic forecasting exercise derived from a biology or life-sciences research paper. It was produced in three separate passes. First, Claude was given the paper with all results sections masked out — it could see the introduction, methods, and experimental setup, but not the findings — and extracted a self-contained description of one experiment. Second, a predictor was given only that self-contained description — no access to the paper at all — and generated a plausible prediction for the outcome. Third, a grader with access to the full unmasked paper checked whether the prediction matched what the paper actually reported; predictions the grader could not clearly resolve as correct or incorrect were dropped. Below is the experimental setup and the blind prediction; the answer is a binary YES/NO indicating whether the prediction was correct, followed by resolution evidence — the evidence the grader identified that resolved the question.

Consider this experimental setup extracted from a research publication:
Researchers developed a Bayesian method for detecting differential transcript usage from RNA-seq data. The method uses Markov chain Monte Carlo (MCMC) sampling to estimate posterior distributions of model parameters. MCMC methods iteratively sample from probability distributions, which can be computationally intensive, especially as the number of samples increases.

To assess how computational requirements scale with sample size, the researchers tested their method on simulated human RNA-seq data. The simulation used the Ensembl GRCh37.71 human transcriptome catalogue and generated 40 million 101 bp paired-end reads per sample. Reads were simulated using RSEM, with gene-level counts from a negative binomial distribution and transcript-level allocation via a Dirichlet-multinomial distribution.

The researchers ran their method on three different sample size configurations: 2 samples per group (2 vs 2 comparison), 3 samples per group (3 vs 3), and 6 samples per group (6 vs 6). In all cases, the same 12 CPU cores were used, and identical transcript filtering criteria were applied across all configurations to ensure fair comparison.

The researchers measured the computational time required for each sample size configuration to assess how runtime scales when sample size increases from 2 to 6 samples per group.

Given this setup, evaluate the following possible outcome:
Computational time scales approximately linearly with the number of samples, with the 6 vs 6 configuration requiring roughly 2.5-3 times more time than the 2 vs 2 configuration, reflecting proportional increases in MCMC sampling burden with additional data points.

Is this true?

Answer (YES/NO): NO